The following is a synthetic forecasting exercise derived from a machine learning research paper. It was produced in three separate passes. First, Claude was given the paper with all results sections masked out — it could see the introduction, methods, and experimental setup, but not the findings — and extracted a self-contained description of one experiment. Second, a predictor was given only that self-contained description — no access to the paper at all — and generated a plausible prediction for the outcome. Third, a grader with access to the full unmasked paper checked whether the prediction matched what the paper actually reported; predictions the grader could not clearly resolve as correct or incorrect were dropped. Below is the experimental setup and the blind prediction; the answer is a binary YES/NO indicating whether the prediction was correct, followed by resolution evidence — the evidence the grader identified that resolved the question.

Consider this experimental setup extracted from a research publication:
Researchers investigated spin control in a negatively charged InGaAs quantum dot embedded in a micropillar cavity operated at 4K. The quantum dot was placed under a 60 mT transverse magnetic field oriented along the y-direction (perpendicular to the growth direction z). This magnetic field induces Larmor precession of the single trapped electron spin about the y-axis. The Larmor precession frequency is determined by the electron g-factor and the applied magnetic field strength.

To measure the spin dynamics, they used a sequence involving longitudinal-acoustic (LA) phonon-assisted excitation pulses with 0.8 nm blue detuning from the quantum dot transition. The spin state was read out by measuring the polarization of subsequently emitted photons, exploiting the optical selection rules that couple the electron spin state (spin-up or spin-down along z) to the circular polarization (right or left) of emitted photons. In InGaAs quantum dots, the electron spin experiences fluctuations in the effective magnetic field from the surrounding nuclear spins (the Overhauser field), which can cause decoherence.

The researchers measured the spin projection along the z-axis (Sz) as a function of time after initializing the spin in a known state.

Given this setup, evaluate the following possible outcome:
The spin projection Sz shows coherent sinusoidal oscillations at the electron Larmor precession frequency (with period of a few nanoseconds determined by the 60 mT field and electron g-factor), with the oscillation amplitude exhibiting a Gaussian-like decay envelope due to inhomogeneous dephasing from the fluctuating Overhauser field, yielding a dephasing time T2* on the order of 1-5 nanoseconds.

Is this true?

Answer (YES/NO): YES